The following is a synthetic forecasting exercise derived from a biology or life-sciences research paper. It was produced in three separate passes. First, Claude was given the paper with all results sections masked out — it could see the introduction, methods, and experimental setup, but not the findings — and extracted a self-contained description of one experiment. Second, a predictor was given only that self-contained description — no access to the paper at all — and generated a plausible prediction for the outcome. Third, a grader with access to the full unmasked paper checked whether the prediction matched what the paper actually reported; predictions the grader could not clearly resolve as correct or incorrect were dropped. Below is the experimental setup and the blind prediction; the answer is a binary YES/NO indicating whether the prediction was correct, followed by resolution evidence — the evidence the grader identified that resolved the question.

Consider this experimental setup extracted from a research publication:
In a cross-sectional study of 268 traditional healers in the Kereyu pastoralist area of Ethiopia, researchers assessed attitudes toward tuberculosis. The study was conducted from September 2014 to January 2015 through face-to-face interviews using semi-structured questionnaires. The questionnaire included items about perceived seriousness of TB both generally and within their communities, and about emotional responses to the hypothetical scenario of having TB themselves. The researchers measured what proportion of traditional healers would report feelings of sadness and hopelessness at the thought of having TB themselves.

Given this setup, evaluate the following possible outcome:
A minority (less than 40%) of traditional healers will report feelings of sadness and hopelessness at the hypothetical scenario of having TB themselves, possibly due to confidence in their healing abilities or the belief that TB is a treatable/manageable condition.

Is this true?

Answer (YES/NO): YES